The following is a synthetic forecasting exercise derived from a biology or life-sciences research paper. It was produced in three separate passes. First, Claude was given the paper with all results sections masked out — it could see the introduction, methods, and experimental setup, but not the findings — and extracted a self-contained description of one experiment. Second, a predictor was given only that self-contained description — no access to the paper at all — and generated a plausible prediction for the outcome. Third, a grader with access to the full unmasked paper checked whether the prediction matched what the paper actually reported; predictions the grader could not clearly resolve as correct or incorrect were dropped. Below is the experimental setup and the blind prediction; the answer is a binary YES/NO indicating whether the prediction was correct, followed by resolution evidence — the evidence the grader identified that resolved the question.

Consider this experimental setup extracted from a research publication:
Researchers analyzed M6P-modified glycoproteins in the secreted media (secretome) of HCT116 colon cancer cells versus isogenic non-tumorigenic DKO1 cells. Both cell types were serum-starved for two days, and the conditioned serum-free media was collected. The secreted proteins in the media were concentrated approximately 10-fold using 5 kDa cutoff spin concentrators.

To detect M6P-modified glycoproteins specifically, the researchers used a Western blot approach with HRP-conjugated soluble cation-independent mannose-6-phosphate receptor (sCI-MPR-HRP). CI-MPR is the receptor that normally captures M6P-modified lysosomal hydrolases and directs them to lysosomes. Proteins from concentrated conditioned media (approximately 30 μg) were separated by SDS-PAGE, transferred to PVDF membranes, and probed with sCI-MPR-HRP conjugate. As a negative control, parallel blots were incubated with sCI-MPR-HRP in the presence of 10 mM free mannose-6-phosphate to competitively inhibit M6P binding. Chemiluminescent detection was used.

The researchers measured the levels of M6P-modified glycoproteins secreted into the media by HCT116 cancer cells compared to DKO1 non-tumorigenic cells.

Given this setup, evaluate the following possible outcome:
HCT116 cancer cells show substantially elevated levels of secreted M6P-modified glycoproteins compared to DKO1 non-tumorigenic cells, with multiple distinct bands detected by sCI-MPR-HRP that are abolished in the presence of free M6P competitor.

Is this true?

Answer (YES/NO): YES